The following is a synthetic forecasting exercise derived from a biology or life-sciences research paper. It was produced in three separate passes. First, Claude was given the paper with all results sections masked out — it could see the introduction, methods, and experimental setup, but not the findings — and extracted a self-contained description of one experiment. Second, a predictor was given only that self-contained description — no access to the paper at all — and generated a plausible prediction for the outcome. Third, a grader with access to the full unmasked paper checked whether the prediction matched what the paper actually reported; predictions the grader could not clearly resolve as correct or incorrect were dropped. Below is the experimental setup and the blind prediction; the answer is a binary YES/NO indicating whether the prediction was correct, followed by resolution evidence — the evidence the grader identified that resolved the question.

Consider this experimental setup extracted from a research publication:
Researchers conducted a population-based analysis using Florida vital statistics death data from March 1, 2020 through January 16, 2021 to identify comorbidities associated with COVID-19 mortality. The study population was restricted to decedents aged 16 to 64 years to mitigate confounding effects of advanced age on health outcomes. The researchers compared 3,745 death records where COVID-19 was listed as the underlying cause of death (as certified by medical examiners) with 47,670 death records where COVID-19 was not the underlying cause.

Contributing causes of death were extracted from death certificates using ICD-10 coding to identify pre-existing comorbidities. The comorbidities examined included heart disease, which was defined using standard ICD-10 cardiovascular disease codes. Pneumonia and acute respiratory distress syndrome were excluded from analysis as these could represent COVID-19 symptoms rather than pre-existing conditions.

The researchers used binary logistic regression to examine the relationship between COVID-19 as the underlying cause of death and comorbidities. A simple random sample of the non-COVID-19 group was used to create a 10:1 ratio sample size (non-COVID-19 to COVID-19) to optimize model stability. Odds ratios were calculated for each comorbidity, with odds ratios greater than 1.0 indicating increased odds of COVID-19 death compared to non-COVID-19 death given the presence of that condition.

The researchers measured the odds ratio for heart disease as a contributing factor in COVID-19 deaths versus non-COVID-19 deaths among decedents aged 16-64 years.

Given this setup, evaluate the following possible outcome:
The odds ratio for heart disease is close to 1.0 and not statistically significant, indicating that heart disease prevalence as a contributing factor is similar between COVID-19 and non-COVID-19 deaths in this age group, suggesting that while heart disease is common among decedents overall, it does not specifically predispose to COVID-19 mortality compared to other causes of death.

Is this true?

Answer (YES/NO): YES